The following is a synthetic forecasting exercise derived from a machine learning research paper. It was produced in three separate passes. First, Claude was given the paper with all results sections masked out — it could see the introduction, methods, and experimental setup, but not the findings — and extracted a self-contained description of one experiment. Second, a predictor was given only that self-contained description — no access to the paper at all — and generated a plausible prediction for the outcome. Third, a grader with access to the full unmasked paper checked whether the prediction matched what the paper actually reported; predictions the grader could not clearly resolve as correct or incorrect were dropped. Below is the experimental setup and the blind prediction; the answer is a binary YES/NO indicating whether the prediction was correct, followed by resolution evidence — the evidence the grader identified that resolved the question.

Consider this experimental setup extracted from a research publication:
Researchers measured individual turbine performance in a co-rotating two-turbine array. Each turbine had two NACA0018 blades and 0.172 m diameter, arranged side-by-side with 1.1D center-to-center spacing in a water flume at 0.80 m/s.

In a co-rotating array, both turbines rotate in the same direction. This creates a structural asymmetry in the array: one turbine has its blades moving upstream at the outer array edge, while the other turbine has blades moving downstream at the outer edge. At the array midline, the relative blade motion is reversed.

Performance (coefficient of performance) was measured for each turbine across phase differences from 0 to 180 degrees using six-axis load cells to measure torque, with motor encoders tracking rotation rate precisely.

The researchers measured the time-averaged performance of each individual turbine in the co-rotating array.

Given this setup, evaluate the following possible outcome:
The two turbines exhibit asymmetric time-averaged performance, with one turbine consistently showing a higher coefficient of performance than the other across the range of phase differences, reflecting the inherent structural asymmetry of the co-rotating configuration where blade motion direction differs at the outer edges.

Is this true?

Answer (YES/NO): NO